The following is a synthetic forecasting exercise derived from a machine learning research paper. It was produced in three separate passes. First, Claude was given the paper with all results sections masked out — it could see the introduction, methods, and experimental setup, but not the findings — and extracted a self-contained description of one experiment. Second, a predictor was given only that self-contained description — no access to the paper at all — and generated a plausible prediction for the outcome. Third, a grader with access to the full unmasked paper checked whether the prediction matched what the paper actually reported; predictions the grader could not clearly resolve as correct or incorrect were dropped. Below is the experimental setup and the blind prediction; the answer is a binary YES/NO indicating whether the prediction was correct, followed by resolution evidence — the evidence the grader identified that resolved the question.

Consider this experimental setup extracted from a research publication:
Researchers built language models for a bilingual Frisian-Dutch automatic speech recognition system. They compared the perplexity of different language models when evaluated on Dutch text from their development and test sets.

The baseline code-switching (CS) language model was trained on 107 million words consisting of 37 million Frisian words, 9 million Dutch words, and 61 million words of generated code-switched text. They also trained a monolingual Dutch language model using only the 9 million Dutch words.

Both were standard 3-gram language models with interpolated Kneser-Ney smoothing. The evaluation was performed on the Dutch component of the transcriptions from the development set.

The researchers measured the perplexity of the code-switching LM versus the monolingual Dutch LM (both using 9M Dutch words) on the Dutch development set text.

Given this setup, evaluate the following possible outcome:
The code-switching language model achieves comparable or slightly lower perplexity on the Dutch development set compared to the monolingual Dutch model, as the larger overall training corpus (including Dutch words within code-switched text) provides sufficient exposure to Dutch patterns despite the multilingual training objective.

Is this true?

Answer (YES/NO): NO